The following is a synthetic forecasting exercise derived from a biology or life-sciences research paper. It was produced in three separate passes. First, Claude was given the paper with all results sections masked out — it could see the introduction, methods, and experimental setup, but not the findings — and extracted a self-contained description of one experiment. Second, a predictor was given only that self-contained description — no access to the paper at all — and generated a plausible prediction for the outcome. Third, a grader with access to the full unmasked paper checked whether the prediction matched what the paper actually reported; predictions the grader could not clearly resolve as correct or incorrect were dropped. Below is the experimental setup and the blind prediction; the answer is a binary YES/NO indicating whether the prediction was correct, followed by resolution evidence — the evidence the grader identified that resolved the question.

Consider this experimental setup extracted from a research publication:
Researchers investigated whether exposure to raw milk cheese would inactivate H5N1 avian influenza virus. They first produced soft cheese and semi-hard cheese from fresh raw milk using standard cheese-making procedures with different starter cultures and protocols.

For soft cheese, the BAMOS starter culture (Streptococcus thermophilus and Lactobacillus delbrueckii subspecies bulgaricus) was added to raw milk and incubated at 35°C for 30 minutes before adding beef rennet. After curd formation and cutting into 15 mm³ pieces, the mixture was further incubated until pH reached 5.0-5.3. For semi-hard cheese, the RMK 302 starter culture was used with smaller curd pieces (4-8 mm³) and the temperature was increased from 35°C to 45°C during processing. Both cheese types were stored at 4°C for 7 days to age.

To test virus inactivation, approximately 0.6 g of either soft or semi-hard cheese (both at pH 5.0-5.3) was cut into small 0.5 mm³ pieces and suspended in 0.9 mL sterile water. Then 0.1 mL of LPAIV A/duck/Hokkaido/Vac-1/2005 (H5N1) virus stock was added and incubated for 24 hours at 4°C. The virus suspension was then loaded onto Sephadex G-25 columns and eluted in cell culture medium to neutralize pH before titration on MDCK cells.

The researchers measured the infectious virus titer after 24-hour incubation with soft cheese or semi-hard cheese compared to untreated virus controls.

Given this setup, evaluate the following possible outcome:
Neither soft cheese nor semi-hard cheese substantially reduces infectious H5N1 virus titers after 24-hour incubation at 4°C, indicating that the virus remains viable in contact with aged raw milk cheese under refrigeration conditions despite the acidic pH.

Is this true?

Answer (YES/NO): NO